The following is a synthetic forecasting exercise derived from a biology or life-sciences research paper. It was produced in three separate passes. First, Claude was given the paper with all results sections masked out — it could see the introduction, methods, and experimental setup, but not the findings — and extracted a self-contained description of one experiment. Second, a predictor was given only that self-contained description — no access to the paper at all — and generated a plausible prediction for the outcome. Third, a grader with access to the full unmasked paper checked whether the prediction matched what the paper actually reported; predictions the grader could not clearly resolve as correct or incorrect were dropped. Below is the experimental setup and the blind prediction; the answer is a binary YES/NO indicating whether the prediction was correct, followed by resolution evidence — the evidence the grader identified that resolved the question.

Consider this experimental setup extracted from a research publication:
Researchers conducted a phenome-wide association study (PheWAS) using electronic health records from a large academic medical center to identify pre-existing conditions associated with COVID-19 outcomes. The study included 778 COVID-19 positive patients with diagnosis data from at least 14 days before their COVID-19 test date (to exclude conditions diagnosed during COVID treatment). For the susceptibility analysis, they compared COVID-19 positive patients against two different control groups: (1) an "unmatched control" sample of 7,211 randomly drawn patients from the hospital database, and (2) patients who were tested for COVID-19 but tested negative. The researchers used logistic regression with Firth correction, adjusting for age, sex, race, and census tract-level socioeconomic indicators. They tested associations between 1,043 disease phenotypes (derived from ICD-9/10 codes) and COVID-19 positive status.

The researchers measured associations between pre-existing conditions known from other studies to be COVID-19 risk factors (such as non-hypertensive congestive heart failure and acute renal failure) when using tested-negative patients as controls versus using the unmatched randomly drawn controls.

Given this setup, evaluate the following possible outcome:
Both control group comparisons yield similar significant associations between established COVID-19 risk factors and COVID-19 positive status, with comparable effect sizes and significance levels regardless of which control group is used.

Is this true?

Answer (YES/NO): NO